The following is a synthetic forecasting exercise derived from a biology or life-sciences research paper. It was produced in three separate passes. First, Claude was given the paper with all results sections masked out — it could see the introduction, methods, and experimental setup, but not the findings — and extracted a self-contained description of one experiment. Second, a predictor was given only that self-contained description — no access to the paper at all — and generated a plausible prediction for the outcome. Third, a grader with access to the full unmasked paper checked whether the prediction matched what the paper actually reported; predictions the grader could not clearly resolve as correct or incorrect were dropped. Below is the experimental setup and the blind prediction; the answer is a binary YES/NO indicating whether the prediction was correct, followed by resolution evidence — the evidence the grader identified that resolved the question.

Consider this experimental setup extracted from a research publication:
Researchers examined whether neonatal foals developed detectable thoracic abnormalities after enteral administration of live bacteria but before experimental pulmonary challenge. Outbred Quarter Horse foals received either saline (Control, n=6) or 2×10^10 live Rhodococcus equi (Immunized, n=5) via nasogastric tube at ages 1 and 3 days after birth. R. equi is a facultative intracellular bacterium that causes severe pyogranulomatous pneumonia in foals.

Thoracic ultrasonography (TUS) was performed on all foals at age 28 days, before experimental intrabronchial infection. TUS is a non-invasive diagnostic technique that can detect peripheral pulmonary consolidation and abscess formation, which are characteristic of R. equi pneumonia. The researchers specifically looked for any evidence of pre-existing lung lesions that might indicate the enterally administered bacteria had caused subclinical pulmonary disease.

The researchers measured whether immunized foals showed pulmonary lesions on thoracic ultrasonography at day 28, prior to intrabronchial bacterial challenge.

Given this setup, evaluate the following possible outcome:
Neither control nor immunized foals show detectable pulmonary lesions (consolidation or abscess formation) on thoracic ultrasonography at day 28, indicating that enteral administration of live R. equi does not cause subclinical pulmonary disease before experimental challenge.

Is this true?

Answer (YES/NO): YES